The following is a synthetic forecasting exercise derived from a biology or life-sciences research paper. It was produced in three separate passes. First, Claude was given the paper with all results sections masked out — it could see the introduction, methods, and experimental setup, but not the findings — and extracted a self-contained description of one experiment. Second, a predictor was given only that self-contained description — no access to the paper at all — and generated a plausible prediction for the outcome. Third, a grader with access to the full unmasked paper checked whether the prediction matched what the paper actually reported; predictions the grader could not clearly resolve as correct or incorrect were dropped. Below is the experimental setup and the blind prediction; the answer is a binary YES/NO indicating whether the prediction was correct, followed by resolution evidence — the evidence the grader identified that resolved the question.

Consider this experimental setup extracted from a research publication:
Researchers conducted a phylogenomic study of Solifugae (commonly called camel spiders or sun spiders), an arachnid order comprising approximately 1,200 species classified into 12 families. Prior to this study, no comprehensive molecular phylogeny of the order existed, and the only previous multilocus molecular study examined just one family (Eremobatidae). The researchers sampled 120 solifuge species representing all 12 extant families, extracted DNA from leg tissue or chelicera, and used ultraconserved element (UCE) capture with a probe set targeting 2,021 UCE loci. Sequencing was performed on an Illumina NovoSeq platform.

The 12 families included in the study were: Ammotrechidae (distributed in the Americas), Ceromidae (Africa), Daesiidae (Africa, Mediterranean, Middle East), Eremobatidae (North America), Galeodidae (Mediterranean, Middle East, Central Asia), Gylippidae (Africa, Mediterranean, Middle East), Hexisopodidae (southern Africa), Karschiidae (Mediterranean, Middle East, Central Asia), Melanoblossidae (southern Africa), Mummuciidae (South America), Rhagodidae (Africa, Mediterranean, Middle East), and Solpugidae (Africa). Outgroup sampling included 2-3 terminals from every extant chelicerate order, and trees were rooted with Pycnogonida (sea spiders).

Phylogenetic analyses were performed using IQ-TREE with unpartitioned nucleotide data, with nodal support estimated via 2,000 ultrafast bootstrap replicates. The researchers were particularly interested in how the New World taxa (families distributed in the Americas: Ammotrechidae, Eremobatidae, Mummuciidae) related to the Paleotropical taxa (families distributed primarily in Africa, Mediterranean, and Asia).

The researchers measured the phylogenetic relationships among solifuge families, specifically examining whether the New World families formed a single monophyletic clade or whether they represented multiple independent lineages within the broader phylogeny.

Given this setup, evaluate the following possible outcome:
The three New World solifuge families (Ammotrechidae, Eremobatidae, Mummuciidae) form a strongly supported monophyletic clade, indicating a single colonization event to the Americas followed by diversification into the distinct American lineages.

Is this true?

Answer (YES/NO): NO